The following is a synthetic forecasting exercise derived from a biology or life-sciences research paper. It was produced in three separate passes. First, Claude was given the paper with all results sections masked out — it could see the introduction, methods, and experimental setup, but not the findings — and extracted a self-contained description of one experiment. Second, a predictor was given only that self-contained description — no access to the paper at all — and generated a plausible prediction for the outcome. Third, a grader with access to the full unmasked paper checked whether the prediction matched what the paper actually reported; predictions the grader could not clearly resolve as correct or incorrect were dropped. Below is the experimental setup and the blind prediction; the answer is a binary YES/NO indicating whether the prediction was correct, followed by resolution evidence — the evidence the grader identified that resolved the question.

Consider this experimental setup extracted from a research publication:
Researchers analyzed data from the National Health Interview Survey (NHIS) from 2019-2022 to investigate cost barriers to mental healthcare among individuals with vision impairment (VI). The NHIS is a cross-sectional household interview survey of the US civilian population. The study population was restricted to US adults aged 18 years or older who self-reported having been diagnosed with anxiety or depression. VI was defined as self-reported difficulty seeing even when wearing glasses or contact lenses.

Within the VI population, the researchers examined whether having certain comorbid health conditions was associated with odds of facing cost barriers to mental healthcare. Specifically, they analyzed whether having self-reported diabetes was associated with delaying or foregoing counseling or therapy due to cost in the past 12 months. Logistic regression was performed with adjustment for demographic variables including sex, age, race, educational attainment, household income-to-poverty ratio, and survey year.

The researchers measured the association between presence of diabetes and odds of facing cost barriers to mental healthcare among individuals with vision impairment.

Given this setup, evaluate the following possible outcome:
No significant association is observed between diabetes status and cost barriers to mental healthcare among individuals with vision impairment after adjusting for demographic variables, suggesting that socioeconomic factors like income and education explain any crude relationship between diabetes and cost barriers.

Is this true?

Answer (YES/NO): YES